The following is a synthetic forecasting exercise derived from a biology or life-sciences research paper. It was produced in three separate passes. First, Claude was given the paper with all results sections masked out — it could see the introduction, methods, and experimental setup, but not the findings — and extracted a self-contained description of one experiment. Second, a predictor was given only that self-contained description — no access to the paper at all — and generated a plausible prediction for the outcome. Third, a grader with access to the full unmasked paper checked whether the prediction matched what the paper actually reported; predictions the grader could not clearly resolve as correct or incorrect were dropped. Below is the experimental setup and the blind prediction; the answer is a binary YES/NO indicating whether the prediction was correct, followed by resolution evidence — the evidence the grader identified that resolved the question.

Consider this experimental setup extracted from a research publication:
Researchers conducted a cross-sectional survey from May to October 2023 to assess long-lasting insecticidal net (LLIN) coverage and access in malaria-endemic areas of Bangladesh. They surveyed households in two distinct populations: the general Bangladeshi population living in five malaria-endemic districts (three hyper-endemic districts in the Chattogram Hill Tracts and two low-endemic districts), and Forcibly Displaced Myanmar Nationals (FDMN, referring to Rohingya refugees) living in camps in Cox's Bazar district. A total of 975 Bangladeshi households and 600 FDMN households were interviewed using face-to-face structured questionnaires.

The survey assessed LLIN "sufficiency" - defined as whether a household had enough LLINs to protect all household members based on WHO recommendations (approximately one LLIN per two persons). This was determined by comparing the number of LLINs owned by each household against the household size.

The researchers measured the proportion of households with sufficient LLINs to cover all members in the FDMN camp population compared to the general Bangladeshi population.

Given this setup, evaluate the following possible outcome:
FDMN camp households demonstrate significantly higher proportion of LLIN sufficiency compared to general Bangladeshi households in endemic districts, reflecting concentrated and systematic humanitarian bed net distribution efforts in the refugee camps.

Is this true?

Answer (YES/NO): NO